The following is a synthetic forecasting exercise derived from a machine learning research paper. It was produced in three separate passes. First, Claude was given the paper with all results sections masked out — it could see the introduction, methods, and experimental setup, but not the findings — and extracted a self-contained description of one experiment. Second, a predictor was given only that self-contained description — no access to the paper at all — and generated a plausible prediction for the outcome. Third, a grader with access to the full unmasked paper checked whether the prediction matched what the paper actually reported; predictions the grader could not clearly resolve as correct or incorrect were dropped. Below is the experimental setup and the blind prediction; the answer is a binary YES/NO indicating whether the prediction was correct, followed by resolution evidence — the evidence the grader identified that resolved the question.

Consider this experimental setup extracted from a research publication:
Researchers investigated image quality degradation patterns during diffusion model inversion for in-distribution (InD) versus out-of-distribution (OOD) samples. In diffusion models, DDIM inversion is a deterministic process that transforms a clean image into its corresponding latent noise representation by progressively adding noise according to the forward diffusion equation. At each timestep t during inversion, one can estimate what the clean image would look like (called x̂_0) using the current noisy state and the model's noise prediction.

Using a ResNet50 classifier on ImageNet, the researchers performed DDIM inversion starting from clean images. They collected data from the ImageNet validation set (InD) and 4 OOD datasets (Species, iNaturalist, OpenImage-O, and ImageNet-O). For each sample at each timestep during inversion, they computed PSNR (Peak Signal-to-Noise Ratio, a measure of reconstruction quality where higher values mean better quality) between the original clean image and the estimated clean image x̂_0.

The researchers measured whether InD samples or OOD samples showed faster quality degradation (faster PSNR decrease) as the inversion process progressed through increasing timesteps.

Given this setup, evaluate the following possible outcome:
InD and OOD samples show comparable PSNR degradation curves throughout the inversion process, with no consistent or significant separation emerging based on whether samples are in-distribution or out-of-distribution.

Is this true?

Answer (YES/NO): NO